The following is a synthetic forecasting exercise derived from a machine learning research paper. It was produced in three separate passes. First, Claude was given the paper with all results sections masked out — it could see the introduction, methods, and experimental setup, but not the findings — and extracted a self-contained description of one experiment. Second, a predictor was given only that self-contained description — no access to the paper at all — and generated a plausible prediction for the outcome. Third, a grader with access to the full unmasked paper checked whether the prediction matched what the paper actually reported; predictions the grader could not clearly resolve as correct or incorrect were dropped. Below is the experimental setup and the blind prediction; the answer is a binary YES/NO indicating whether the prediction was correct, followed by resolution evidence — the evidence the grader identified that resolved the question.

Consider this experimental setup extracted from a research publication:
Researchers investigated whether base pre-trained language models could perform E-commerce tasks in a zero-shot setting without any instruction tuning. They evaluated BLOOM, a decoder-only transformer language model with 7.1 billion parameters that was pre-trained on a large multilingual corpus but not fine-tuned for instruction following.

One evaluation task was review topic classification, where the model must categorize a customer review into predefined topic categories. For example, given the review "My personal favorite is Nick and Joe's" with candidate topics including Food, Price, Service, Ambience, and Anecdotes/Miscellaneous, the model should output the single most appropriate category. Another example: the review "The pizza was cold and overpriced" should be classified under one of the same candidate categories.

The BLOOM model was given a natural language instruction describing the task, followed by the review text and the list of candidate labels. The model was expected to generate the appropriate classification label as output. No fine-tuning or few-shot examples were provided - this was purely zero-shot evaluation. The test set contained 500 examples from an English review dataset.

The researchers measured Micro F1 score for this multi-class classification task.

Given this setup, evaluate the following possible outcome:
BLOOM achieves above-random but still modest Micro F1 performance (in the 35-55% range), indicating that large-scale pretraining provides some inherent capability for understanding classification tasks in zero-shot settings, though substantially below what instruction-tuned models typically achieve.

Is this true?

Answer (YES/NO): NO